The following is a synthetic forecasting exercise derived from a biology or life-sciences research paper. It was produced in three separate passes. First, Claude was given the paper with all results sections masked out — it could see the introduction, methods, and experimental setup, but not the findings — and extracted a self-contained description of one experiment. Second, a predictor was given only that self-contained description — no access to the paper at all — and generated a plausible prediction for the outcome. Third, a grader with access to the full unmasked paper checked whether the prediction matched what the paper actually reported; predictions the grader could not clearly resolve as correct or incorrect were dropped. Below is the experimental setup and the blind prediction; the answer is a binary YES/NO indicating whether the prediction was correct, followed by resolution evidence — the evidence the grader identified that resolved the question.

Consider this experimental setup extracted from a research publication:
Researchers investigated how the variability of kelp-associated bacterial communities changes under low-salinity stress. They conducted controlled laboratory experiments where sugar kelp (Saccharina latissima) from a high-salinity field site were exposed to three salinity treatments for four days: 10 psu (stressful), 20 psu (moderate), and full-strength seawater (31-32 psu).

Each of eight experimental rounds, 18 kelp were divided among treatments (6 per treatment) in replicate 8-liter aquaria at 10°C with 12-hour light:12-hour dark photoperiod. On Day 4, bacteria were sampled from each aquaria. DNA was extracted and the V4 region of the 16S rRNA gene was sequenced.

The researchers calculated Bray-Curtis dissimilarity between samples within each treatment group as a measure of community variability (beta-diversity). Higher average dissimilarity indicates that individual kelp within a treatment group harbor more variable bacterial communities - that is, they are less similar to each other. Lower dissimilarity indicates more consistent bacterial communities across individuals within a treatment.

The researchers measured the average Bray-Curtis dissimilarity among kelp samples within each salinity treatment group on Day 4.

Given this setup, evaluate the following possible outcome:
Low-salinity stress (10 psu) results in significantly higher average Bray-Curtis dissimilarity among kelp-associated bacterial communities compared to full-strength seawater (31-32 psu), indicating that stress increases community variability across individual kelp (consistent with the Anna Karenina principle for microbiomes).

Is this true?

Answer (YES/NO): YES